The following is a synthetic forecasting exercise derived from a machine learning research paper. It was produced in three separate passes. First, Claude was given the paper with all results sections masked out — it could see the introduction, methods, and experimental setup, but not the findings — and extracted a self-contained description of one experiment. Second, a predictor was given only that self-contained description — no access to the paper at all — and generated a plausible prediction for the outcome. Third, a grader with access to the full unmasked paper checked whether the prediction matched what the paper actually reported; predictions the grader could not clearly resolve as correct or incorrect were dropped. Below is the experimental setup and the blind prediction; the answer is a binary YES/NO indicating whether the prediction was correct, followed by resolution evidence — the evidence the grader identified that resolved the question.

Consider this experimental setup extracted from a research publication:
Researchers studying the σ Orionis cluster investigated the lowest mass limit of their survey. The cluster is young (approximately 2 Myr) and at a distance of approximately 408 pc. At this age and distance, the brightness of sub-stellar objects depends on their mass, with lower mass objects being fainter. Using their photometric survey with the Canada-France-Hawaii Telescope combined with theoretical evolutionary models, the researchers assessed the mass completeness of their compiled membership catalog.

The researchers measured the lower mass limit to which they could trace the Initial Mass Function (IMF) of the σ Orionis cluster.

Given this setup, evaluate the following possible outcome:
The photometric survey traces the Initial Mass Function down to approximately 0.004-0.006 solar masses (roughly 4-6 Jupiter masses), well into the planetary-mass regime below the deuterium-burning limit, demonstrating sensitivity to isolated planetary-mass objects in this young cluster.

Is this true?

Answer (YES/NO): YES